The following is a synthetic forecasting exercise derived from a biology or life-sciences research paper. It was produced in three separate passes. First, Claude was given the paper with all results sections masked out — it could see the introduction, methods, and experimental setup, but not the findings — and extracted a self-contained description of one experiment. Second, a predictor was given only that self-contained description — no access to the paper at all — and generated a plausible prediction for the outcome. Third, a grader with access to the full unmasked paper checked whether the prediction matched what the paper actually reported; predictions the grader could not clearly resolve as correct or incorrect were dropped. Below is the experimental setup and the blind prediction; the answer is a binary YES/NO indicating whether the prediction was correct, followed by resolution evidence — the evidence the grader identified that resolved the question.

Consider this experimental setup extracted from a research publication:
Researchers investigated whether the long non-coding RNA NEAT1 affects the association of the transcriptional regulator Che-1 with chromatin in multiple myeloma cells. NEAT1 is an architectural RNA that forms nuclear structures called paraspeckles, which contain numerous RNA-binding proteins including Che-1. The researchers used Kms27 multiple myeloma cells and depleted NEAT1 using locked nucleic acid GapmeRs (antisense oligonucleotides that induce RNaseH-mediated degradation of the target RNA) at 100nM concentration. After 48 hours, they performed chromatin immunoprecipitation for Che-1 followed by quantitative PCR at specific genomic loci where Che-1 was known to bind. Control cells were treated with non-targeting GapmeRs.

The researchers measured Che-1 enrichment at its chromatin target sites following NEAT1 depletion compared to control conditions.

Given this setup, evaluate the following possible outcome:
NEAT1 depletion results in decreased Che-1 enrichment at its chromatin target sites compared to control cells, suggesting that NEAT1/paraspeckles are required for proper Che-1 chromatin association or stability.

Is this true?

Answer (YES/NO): YES